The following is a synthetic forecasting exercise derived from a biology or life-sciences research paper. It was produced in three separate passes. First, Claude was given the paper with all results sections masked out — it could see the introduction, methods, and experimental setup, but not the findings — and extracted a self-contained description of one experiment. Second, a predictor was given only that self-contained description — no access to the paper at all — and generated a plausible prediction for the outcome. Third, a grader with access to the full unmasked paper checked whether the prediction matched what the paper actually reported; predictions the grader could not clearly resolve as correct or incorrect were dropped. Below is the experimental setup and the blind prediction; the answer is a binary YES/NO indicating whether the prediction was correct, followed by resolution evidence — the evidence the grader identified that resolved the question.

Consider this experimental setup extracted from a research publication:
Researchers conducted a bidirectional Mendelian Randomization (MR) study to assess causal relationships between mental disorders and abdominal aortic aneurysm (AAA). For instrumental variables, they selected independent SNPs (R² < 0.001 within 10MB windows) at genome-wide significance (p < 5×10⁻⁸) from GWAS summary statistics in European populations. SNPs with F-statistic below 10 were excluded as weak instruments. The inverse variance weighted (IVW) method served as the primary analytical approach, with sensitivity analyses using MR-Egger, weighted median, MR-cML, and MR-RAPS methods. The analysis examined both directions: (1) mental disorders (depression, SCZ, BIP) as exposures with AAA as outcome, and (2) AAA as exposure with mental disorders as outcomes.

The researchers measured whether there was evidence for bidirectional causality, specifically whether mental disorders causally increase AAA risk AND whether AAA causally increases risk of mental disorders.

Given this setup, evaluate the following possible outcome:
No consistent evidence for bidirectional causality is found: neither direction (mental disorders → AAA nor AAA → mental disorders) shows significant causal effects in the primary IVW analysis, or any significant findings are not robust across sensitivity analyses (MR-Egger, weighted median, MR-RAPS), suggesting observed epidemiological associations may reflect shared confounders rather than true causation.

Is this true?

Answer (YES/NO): NO